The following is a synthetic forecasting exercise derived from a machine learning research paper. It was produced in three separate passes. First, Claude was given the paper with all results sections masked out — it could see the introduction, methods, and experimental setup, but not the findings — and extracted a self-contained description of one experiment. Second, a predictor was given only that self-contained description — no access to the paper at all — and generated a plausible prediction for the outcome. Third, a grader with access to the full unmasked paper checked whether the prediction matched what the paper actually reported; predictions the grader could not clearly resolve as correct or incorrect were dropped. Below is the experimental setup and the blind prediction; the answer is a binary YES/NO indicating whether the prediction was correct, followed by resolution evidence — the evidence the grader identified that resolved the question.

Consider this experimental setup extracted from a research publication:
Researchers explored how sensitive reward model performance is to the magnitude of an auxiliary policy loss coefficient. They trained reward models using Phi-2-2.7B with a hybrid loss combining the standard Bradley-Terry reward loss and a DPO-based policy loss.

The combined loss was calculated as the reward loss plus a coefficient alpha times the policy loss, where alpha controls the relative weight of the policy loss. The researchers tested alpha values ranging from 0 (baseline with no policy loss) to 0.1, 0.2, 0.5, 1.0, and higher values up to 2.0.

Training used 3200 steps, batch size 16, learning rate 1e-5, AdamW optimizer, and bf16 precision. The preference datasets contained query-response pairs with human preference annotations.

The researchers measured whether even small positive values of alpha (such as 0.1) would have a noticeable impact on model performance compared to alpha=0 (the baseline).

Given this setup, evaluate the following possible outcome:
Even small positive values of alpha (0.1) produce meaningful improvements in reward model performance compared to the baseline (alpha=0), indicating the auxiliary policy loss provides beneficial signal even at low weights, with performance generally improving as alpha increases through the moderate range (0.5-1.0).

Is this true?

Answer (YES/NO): NO